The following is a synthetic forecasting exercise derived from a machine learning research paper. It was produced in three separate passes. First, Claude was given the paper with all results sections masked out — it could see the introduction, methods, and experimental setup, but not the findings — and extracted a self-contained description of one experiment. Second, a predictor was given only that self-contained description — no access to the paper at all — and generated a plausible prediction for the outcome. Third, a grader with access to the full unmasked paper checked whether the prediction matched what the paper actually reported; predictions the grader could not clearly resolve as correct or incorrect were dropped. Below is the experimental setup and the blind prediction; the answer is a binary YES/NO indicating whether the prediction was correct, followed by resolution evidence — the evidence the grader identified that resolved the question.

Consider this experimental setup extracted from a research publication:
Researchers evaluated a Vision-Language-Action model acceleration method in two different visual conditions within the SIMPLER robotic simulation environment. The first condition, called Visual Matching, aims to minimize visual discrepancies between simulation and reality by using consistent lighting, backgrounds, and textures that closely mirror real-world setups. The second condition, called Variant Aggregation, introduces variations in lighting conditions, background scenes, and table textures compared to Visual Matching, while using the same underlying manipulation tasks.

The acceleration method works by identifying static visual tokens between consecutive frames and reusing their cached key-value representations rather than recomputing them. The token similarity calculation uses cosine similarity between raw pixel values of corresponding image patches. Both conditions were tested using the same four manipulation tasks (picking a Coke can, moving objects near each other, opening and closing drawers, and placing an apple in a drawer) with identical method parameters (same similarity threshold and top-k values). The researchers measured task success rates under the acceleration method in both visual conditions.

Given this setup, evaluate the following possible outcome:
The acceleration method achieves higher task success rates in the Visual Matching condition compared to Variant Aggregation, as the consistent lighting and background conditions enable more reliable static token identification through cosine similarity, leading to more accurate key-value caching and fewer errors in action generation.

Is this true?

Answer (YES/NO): NO